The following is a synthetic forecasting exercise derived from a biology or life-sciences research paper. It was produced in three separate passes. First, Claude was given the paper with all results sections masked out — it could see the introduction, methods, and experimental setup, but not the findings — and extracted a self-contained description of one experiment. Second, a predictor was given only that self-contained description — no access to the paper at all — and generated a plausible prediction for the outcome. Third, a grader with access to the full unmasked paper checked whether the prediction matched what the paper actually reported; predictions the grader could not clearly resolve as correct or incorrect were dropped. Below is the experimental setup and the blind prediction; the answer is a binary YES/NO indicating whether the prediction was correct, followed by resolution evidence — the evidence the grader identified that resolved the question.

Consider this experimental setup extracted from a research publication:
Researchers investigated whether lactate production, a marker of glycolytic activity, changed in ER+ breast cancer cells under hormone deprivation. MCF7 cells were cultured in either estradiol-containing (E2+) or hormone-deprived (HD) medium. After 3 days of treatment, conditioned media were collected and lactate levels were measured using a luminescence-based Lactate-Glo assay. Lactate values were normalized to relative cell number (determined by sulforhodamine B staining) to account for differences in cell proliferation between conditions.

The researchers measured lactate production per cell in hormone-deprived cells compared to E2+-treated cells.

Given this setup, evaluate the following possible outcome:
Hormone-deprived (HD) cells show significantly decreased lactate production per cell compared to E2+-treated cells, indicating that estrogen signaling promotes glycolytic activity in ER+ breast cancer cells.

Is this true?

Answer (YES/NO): YES